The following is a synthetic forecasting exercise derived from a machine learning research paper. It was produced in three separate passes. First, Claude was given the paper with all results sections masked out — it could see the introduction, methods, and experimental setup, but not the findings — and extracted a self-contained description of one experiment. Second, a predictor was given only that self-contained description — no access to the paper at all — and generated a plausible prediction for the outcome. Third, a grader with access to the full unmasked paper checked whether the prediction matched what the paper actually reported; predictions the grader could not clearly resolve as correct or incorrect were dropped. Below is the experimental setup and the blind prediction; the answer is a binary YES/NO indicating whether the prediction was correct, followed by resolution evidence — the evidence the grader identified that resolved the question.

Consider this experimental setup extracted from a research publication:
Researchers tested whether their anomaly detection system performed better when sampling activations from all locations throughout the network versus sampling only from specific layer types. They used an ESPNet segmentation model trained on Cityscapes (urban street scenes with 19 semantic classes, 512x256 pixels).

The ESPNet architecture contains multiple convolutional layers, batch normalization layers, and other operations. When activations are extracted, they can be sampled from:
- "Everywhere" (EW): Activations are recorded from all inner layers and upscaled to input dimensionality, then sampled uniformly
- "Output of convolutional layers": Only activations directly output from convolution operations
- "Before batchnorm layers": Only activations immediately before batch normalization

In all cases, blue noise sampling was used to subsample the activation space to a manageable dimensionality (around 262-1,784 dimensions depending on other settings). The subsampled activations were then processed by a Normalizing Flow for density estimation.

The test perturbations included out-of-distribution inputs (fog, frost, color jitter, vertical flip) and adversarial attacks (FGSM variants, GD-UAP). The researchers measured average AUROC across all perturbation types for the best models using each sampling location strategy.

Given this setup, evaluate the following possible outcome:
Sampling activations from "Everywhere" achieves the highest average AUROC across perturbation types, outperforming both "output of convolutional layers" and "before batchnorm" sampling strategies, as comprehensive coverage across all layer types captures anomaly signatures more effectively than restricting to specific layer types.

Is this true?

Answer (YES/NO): YES